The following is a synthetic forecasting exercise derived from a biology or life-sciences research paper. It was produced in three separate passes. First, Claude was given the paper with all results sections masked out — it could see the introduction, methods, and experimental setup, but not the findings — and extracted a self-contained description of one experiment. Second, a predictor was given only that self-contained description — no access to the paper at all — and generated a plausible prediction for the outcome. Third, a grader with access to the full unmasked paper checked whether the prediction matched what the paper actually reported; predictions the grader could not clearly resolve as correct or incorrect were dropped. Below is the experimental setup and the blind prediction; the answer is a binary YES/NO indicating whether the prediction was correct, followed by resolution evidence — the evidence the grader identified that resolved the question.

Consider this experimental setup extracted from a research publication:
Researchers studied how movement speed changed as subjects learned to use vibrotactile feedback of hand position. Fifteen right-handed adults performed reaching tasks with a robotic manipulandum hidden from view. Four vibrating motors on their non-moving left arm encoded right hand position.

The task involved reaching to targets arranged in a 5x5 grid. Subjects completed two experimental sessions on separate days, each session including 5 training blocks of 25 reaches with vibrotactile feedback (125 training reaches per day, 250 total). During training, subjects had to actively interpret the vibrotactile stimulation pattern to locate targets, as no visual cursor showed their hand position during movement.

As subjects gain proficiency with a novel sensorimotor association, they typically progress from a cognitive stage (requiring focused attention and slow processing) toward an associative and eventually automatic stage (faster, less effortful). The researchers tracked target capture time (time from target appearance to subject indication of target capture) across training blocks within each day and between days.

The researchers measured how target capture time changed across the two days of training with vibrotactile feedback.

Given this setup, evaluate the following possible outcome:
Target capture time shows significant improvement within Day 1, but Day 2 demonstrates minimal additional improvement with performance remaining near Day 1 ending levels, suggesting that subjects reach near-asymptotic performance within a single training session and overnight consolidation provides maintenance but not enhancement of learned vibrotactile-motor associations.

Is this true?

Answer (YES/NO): NO